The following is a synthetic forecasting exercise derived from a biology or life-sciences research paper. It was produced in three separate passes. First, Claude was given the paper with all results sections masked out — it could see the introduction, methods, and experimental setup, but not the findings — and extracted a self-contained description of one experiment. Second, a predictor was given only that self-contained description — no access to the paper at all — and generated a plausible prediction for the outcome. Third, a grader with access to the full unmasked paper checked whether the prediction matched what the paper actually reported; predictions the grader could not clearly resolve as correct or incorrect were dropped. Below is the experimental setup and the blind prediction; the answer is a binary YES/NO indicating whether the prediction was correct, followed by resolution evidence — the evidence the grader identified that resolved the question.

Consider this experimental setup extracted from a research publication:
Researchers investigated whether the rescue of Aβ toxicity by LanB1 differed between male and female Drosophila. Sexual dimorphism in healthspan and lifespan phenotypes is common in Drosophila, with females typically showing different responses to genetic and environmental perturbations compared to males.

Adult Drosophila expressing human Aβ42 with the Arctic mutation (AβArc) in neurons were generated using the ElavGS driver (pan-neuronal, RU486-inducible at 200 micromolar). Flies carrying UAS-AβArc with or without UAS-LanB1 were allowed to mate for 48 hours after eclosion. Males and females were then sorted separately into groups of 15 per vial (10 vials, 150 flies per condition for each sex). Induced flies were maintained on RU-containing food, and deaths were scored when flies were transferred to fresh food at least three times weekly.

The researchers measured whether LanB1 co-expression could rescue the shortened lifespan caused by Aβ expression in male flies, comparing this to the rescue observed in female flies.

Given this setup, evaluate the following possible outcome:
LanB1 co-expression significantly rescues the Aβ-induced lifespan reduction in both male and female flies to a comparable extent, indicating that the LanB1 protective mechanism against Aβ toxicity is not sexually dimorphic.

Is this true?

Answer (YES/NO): YES